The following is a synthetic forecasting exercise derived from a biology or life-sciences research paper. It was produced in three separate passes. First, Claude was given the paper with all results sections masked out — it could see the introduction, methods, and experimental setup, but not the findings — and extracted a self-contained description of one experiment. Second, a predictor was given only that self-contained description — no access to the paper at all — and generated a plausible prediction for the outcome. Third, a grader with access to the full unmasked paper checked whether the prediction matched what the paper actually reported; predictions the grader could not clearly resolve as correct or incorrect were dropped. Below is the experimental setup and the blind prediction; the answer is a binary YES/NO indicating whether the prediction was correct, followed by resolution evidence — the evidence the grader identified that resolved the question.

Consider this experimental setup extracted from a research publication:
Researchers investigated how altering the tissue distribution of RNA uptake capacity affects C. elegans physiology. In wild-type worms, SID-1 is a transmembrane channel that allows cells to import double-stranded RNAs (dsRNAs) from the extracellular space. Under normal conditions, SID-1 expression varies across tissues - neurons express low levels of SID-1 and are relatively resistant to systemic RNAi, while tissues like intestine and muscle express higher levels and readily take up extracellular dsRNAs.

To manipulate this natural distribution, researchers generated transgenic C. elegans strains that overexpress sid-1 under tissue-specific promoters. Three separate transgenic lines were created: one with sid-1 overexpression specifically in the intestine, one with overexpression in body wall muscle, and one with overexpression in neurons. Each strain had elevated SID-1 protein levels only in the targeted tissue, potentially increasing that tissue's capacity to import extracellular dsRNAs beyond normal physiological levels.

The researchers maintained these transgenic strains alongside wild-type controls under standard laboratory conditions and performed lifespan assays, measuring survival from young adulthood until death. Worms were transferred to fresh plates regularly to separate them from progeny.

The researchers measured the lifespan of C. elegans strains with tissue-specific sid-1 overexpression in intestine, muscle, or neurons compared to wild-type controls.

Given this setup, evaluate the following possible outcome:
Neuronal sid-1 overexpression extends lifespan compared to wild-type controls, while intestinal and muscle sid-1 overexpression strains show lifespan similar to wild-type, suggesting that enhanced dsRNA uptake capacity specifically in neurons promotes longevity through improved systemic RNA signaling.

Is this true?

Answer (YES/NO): NO